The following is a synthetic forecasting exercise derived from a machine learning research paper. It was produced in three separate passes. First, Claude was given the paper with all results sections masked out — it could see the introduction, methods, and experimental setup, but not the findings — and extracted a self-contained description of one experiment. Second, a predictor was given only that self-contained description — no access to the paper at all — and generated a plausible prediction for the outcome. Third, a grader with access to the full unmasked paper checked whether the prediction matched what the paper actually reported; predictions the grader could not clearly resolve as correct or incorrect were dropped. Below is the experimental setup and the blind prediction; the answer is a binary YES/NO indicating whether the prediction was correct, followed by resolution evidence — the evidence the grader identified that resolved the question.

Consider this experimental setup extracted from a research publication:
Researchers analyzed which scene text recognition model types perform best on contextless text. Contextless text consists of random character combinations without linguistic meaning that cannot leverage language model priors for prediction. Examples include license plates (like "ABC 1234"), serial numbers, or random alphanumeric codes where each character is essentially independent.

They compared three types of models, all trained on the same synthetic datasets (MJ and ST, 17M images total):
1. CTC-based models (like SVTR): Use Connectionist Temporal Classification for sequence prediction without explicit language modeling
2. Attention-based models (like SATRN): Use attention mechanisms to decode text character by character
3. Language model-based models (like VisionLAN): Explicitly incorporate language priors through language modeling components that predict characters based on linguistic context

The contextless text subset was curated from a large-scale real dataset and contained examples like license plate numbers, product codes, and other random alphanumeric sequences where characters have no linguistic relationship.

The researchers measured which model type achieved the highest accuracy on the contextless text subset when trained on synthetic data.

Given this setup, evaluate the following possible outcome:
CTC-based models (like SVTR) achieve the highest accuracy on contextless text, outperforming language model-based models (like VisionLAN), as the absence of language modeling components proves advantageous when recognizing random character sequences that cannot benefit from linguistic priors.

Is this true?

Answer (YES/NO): NO